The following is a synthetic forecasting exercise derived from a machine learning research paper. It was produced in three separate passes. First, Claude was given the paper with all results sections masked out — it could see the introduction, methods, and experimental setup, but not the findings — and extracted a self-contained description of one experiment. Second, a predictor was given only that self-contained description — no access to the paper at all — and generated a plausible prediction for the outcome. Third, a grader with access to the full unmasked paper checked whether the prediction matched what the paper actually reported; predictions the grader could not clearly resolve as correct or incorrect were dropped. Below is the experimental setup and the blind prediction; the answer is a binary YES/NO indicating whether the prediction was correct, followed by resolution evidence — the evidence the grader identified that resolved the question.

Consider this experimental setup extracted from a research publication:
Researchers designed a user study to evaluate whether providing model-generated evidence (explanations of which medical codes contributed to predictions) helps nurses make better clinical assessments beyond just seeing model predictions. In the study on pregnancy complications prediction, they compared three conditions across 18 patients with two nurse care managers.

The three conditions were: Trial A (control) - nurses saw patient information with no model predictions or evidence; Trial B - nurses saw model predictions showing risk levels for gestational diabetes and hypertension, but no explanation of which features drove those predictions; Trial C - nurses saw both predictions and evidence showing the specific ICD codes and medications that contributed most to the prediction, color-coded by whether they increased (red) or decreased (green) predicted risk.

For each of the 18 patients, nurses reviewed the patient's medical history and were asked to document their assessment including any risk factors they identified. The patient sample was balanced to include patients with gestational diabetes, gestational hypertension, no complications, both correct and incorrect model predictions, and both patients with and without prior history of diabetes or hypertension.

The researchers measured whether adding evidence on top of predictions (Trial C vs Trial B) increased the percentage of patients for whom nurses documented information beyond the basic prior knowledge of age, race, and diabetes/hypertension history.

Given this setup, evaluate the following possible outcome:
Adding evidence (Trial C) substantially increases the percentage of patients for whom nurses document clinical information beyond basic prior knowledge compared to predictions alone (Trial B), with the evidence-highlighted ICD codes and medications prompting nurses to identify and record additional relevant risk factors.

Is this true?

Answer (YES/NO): YES